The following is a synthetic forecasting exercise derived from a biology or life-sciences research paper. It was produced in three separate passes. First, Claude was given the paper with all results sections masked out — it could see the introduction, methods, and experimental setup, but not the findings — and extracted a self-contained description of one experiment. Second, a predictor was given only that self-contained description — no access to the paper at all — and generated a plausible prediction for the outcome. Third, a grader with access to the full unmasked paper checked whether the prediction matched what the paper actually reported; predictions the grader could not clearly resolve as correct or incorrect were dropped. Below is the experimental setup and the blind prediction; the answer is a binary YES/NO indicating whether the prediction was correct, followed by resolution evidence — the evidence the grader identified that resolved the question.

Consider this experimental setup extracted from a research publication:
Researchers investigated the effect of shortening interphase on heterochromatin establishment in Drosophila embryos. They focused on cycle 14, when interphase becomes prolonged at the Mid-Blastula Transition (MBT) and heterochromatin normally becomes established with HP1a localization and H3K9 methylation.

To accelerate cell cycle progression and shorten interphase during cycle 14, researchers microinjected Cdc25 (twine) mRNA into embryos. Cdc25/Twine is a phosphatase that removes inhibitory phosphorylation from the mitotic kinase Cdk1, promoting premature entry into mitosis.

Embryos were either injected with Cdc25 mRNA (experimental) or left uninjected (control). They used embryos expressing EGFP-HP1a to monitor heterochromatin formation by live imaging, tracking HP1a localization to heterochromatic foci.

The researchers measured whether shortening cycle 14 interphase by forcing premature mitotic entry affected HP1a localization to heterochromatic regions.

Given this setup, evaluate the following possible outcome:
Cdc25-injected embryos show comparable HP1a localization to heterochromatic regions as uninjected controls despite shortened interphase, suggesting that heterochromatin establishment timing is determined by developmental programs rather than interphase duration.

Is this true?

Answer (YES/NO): NO